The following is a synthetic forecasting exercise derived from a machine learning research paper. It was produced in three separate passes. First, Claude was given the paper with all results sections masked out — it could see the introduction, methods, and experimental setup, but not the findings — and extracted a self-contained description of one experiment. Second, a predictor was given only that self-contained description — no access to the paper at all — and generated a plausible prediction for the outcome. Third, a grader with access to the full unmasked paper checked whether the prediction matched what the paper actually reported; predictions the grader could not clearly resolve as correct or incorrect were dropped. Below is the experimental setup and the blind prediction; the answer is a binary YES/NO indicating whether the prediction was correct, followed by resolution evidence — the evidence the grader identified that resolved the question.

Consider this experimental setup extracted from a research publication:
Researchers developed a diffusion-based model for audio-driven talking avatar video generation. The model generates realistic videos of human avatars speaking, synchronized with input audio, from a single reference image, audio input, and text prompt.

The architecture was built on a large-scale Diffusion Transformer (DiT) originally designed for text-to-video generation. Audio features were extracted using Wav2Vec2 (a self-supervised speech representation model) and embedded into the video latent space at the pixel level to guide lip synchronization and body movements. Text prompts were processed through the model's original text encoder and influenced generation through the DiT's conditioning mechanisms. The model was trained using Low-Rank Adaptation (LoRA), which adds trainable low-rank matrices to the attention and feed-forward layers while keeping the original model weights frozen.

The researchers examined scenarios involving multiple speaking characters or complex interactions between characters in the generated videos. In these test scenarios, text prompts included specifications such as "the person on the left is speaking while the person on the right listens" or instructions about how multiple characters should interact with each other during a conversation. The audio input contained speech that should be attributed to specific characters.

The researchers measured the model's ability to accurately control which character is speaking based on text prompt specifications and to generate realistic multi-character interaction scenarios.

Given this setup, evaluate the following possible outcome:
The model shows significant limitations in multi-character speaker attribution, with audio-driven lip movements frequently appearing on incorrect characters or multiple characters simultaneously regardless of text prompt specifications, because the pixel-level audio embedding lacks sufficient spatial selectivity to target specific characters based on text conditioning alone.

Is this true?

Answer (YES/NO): YES